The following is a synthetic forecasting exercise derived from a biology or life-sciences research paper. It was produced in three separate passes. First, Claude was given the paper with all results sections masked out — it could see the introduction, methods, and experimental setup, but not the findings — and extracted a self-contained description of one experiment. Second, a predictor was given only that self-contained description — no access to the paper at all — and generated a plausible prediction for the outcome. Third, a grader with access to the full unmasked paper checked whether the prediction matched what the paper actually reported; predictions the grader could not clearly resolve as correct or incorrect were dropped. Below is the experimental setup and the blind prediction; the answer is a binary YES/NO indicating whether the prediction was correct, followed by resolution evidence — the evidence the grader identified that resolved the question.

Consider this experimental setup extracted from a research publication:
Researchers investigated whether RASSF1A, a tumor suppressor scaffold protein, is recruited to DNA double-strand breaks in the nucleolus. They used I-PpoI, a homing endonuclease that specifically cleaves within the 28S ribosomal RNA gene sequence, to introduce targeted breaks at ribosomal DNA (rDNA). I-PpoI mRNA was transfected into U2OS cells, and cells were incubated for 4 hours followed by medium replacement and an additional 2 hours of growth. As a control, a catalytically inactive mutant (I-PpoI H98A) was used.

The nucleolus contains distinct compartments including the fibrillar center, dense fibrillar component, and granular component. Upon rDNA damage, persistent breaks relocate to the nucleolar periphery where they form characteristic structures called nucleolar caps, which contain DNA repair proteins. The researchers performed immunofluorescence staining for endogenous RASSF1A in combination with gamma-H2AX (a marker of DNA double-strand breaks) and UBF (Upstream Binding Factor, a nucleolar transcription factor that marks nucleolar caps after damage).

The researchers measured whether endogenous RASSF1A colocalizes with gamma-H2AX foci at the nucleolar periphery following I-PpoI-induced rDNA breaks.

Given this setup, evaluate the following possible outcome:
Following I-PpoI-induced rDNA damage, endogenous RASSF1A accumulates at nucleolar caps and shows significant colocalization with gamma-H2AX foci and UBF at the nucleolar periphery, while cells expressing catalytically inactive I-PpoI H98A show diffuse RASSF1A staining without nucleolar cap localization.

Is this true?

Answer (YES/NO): NO